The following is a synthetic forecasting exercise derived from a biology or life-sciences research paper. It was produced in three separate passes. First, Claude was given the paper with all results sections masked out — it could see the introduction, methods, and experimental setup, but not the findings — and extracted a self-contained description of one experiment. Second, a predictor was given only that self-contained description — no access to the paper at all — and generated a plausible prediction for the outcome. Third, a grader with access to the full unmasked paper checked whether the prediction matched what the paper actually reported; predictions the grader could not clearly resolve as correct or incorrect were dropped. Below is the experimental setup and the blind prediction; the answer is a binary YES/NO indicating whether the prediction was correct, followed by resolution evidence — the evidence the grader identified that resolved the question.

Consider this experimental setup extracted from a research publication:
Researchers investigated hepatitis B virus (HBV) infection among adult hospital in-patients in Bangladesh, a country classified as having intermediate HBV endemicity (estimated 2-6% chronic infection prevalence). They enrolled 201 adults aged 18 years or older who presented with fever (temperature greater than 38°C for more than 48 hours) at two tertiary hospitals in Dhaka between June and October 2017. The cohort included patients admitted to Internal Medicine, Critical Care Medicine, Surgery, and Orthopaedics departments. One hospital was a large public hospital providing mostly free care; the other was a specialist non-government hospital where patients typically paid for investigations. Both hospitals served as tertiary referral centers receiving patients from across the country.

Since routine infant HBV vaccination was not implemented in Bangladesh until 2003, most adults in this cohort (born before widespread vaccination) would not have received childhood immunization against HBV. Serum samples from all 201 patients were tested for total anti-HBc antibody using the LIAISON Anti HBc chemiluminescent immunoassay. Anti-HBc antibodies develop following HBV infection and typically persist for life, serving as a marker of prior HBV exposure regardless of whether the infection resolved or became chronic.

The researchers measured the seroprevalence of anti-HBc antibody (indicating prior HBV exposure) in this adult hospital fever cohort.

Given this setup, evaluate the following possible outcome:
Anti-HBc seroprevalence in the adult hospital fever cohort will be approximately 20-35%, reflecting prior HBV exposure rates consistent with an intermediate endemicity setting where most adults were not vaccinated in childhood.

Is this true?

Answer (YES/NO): NO